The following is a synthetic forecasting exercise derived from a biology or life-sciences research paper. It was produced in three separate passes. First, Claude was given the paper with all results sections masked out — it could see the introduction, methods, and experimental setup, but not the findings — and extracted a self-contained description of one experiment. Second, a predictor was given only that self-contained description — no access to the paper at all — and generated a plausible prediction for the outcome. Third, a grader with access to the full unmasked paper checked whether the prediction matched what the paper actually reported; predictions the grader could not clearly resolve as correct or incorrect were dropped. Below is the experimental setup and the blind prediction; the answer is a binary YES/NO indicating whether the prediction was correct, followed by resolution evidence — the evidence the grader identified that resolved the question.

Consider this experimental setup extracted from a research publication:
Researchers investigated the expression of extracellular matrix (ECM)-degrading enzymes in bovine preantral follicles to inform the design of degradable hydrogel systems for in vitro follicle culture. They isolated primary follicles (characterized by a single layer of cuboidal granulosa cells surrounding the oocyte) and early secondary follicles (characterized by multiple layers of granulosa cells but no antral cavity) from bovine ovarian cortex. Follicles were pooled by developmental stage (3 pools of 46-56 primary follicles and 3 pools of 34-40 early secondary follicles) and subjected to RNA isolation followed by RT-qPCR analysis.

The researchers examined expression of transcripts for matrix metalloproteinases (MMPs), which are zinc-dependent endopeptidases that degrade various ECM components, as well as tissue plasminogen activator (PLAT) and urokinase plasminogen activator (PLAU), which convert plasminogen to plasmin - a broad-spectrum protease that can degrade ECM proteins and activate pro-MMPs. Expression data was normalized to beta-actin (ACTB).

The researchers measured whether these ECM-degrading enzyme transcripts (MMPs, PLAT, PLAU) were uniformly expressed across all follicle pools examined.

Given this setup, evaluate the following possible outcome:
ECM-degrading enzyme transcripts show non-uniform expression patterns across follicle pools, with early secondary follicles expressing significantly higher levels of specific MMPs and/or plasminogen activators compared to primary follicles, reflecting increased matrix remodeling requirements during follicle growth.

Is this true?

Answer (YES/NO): NO